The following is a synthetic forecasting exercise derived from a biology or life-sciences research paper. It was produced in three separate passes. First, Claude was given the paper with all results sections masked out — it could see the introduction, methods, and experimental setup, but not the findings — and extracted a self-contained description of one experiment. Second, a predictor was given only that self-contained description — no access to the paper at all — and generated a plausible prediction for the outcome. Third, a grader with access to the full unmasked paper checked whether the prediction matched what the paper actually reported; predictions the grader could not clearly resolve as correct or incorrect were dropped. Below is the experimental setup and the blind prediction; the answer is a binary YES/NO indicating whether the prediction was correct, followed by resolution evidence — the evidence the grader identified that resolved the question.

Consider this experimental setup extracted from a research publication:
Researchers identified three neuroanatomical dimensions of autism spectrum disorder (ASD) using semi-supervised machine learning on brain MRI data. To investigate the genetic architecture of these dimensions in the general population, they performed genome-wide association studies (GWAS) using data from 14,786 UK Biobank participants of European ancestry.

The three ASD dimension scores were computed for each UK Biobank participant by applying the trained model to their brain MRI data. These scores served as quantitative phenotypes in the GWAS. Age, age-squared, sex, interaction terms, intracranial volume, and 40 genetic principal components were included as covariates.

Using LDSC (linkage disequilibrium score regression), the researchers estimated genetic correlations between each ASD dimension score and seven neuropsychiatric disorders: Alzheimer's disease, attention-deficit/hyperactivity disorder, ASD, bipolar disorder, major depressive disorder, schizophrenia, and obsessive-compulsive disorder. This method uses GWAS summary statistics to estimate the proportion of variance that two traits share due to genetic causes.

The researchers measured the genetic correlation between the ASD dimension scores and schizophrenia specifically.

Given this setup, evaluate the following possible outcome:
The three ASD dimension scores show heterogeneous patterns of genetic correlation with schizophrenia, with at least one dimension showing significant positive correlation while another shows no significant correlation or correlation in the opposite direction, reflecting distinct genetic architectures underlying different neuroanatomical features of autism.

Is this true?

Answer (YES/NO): YES